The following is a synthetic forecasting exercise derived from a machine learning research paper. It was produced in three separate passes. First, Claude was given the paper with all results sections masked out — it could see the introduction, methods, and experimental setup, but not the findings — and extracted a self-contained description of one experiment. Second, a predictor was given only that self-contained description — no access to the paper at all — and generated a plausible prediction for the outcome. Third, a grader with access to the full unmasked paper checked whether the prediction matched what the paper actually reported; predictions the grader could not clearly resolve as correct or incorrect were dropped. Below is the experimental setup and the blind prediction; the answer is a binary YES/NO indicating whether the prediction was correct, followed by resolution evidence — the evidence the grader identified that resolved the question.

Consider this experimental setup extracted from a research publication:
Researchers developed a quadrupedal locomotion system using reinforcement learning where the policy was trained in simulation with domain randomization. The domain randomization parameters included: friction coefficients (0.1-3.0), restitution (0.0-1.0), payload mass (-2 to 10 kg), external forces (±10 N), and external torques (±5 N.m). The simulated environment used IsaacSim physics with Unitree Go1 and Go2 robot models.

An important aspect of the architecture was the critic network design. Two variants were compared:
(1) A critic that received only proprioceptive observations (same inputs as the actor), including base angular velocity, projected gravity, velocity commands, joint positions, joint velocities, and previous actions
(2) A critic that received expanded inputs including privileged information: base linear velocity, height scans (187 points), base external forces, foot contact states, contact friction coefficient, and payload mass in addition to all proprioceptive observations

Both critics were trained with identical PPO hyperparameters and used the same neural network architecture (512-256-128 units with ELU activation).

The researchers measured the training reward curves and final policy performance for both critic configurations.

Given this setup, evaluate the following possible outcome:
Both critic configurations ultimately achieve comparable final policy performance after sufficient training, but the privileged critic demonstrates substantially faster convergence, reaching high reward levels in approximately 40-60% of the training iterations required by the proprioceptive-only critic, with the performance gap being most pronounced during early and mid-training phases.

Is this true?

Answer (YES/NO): NO